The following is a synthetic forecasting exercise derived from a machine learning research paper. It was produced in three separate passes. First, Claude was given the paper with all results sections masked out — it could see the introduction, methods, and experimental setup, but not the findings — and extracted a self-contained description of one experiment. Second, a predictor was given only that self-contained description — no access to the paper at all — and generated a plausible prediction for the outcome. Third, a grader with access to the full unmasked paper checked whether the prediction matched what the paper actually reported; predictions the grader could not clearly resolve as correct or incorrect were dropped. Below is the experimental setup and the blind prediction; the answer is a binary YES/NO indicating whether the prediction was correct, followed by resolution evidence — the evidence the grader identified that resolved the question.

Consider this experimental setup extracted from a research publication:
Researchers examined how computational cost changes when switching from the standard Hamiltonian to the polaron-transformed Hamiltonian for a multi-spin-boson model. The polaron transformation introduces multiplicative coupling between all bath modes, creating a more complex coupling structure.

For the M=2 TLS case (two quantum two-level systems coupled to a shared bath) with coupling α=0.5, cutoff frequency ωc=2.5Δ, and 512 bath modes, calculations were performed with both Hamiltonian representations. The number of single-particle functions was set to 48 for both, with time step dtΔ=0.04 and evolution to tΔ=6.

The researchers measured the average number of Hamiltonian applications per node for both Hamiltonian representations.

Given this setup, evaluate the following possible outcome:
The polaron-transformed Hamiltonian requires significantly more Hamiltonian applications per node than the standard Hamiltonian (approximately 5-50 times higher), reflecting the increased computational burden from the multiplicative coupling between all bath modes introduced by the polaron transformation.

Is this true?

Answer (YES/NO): NO